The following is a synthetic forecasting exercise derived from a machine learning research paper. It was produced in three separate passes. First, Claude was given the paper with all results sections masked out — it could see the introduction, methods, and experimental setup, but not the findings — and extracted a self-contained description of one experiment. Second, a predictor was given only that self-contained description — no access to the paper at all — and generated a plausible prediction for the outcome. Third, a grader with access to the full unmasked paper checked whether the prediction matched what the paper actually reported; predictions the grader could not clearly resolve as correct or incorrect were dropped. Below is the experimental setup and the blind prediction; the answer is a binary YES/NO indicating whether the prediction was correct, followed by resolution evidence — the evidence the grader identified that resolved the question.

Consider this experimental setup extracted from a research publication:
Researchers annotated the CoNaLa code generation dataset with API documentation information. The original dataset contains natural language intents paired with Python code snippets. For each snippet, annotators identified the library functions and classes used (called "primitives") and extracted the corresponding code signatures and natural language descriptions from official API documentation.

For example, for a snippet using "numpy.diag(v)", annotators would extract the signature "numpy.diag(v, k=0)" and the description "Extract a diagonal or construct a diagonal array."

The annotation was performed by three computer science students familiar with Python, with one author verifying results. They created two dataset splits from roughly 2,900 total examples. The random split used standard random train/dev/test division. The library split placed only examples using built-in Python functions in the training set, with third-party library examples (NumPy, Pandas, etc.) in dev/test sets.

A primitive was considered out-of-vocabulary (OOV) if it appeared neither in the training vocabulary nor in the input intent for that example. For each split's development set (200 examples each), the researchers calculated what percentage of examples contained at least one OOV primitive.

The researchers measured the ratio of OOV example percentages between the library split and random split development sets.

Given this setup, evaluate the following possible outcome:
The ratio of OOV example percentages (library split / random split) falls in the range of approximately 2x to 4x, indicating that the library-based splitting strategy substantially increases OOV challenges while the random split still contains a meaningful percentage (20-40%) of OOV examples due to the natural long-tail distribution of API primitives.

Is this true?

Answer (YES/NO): NO